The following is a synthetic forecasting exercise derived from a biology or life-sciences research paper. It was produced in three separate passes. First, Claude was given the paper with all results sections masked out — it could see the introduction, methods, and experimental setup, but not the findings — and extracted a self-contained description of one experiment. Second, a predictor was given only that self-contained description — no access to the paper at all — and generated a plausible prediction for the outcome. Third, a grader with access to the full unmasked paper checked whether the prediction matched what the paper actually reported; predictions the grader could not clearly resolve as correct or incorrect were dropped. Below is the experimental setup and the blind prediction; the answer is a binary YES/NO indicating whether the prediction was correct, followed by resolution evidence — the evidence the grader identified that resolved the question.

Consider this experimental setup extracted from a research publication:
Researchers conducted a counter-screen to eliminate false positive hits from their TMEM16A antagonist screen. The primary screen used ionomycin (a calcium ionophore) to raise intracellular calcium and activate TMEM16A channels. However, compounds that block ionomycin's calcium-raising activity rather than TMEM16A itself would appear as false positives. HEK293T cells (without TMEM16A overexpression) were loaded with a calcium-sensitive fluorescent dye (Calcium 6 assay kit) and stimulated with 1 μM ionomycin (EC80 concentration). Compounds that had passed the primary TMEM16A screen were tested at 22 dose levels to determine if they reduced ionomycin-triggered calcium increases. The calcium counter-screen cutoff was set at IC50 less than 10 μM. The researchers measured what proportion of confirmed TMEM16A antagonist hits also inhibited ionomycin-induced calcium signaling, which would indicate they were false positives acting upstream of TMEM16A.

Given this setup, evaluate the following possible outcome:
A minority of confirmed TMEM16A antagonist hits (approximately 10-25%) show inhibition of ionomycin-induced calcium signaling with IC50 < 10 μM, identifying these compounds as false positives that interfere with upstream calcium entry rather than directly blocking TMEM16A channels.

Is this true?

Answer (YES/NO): NO